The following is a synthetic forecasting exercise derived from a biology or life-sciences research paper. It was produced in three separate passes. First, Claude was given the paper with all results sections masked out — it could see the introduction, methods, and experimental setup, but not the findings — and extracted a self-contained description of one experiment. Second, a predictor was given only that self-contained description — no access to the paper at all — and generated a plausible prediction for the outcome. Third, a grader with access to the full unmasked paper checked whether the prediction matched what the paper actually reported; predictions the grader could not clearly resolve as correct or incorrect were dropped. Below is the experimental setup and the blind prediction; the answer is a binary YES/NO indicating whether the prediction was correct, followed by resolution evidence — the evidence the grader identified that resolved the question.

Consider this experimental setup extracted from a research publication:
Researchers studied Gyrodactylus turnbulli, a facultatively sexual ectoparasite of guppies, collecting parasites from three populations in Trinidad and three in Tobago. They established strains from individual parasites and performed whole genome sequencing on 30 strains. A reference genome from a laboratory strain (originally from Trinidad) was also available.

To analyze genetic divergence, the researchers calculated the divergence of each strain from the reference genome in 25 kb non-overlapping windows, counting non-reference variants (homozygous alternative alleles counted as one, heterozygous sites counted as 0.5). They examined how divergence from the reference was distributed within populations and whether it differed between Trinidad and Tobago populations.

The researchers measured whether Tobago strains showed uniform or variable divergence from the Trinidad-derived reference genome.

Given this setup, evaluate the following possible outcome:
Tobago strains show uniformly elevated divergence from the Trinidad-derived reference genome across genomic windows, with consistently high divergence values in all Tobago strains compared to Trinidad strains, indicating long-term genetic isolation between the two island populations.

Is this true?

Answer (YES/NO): NO